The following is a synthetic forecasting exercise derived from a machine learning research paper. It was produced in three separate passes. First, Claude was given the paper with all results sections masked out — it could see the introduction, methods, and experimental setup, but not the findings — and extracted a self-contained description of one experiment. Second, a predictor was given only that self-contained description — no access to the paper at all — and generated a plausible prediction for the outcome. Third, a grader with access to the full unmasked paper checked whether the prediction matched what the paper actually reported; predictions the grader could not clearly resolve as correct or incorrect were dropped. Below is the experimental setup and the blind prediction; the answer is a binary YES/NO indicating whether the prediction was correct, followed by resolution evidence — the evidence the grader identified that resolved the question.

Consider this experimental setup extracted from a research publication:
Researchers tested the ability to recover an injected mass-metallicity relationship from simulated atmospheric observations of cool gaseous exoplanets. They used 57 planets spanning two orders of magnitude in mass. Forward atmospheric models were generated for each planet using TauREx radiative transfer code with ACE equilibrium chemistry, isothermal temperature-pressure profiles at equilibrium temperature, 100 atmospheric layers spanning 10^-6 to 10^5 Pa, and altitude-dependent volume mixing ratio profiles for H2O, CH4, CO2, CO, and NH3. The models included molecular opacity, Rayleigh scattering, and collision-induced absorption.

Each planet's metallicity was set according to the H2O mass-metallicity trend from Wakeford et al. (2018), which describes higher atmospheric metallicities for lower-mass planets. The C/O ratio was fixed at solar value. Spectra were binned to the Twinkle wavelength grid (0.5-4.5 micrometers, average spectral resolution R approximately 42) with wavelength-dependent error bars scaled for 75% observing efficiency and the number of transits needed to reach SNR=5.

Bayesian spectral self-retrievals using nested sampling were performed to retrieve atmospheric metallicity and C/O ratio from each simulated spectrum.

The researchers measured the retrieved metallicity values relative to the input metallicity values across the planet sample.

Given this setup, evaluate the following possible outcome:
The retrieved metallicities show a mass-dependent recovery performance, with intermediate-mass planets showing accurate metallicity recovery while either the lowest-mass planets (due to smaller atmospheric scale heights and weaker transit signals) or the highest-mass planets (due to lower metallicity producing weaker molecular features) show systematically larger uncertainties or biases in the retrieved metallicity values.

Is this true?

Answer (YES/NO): NO